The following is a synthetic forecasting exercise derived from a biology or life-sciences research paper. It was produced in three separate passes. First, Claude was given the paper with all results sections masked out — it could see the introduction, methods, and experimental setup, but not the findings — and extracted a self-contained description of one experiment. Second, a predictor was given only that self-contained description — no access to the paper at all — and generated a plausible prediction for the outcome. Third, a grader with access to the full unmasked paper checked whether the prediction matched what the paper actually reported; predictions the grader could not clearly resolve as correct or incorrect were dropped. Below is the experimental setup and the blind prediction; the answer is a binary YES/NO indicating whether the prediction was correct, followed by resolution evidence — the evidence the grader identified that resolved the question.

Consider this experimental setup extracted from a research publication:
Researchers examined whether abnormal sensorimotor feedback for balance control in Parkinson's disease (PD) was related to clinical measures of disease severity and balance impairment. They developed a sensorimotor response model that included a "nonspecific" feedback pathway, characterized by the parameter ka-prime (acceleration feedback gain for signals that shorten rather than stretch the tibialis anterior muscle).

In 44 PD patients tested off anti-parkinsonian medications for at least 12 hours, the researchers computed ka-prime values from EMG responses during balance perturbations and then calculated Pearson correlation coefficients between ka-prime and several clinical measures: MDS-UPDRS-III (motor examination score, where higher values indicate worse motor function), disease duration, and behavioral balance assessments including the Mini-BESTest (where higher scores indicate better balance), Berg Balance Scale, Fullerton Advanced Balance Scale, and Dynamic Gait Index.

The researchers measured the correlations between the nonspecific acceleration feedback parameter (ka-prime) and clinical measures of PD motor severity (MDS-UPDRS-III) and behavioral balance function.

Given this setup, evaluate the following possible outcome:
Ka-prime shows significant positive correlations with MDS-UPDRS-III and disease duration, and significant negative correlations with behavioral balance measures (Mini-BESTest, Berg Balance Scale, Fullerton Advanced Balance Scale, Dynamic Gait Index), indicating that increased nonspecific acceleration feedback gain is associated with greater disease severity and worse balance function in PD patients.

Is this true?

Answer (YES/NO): NO